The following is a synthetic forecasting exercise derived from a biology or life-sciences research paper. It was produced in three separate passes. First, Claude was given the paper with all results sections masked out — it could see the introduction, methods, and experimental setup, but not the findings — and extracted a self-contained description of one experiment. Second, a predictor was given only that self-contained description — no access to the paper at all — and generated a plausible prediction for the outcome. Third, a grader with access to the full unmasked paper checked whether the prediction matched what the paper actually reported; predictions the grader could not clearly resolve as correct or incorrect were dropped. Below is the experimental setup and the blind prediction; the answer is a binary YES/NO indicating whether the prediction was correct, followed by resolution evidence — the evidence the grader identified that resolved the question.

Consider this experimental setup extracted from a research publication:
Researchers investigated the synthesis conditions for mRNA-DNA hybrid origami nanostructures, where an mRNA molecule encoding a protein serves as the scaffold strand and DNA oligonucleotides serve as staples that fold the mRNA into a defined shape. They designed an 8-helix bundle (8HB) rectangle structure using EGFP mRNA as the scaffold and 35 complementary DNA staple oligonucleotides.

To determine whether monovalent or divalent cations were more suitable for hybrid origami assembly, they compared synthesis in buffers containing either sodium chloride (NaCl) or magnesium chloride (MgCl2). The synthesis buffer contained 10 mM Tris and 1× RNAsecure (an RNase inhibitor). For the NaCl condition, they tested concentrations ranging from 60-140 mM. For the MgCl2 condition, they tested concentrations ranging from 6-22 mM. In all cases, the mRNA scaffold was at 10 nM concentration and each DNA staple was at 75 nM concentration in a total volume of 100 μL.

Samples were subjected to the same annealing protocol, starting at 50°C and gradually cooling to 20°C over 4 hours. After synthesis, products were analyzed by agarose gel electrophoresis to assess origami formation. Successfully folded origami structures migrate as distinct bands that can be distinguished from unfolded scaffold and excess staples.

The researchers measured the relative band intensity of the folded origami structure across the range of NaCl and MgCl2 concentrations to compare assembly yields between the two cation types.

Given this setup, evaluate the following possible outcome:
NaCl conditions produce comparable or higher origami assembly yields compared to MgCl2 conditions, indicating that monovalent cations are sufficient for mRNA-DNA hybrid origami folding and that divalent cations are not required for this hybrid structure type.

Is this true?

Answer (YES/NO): YES